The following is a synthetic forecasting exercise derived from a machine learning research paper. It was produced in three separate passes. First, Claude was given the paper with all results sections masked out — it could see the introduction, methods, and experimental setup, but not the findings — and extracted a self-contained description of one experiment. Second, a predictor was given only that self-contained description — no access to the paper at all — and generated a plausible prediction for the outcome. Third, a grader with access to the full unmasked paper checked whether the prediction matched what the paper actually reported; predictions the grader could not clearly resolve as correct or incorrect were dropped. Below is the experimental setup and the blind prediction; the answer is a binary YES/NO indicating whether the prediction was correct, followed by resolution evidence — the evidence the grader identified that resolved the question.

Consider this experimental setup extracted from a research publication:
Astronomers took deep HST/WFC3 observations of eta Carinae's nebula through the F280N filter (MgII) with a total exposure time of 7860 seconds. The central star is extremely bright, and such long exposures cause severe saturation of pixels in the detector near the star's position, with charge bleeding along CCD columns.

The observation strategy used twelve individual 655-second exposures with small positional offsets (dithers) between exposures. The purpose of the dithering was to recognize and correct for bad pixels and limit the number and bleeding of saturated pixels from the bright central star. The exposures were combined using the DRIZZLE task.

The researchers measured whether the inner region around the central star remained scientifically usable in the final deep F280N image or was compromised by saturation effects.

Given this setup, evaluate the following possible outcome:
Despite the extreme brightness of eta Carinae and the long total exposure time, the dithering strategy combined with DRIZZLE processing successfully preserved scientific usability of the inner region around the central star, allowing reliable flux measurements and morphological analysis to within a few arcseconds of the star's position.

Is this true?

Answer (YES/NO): NO